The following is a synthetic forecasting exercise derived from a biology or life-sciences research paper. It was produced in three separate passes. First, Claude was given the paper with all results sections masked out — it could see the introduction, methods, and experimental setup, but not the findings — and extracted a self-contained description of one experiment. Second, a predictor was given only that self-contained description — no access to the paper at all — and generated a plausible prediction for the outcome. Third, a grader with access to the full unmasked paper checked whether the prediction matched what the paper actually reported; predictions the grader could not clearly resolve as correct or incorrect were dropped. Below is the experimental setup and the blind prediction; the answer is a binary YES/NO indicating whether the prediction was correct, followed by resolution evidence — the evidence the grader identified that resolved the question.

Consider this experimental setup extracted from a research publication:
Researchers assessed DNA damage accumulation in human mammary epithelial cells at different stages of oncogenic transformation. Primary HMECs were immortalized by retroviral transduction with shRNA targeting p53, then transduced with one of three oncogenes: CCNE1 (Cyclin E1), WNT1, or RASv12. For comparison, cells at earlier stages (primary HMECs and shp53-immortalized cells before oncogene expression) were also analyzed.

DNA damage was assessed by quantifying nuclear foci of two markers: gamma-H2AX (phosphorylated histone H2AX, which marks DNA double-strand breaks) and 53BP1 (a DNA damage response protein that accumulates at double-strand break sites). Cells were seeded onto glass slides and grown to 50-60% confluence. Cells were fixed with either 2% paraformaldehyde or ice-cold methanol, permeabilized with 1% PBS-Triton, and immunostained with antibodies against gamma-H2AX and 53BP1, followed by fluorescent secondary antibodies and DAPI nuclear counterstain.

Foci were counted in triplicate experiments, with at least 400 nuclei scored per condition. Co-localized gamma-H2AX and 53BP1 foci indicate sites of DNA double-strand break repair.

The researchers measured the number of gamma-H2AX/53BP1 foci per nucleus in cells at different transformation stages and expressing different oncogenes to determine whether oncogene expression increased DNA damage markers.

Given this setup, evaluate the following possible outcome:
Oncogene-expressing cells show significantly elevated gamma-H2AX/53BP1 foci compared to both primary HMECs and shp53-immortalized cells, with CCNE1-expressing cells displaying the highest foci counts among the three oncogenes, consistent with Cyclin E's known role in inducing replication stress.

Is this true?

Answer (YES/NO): NO